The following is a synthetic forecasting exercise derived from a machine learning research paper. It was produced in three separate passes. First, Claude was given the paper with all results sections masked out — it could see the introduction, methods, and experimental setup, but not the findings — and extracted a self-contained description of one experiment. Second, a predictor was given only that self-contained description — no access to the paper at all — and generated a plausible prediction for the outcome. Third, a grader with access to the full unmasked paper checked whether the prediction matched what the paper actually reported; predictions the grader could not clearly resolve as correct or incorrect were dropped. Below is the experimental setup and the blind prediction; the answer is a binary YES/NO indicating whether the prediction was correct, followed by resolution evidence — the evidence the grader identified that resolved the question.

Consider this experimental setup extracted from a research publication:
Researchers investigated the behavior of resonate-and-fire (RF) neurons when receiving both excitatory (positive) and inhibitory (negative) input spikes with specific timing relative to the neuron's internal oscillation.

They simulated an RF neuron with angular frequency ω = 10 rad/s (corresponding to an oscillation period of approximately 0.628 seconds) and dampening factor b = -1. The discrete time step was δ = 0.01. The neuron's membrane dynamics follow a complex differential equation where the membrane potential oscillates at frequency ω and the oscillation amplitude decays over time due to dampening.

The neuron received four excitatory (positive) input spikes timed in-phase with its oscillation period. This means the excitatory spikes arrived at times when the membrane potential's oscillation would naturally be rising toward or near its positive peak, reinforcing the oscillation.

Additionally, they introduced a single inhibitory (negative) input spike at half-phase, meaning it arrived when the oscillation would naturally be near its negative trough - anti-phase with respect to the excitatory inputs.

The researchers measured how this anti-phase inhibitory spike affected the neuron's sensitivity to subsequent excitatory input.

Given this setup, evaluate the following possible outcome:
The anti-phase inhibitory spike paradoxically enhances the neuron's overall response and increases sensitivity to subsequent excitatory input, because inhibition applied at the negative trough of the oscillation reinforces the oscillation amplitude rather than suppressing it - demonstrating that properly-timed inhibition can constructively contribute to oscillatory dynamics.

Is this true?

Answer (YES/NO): YES